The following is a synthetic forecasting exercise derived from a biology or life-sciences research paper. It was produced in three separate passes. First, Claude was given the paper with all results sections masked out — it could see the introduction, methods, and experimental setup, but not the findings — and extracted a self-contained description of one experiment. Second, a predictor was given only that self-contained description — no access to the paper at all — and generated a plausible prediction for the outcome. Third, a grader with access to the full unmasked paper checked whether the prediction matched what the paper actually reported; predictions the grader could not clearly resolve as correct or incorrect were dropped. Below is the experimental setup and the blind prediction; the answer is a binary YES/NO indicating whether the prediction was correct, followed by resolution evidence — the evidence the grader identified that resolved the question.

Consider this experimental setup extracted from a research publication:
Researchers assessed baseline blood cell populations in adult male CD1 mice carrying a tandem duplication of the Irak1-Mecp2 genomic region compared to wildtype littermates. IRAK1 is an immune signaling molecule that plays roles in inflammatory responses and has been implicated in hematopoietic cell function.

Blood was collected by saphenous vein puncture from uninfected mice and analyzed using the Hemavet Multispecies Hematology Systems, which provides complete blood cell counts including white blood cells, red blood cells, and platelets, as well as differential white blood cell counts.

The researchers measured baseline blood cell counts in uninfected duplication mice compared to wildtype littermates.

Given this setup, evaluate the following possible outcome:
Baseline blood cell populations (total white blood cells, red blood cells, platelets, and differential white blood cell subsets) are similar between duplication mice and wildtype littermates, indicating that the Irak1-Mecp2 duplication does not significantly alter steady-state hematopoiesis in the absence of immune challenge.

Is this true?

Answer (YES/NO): YES